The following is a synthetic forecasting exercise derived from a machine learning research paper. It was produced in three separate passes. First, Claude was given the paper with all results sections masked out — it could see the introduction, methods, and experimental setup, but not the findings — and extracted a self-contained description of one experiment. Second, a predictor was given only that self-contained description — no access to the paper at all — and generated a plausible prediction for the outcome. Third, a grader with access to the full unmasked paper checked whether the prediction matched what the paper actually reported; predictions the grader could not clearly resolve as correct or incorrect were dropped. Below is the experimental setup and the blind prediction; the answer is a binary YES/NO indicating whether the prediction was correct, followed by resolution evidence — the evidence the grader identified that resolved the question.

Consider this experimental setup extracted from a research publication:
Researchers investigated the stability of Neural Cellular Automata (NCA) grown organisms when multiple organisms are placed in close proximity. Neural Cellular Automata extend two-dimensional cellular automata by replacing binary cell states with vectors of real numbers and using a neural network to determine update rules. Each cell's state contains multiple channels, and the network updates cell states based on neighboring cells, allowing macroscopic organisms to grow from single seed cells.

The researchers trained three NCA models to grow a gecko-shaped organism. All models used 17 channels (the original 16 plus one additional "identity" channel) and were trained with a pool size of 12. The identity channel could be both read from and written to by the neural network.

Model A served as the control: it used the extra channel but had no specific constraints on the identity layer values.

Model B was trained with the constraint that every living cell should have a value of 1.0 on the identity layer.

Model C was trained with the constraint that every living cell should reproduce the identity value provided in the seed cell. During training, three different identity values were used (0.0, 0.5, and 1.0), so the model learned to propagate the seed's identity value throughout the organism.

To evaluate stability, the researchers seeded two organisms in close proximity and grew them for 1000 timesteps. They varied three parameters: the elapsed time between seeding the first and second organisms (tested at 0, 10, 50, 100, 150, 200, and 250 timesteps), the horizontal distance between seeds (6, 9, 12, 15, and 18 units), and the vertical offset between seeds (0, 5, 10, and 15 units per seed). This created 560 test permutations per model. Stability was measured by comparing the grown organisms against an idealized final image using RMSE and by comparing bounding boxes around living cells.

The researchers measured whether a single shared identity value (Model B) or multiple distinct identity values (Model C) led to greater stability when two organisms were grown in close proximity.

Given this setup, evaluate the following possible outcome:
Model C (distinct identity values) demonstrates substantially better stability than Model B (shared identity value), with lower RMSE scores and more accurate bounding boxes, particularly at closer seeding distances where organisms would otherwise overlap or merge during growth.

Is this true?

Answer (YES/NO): NO